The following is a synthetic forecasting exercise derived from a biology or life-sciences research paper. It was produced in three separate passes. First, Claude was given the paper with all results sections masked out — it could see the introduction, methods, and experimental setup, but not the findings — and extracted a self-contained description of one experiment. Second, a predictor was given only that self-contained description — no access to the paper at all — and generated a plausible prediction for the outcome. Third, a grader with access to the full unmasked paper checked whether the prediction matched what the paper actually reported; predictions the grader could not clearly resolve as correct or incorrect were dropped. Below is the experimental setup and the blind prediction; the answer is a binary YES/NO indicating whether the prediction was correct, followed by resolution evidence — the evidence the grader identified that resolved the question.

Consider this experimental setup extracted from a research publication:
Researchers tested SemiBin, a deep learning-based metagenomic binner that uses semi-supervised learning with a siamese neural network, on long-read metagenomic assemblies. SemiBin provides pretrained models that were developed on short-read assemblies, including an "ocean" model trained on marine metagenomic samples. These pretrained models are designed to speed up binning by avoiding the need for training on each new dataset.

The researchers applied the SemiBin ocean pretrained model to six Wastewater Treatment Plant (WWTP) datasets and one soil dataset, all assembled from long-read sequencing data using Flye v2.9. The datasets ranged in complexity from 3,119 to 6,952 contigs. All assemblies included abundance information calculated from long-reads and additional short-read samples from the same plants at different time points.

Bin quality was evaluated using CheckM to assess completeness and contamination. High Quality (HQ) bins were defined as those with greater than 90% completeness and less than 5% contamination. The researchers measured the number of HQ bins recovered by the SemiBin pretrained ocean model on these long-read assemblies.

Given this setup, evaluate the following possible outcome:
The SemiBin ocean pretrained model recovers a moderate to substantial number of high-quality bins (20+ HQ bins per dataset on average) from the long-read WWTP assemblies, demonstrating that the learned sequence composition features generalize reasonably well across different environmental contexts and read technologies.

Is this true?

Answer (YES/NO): NO